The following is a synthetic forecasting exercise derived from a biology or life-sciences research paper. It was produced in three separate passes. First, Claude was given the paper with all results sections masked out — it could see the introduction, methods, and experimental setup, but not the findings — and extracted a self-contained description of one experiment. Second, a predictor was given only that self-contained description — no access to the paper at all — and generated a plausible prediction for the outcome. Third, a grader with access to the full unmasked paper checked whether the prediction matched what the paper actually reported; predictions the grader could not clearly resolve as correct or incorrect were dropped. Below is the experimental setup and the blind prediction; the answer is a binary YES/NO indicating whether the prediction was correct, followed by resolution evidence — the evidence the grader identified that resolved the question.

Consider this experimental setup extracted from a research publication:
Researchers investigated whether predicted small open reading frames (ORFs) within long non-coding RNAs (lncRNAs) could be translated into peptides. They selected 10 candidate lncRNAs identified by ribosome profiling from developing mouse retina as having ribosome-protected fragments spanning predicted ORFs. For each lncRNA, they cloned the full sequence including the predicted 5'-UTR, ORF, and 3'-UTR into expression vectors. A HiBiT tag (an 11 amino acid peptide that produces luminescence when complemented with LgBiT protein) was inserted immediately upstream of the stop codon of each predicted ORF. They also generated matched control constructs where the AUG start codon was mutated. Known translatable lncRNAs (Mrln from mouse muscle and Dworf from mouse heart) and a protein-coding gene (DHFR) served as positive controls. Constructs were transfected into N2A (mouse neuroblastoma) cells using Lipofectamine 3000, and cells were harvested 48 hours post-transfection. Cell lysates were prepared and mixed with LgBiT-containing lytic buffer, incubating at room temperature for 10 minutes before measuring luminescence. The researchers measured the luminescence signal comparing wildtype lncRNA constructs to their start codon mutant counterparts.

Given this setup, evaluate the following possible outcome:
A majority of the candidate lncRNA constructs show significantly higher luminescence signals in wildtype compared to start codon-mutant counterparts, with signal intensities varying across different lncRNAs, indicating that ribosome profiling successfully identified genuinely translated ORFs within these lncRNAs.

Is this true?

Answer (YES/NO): YES